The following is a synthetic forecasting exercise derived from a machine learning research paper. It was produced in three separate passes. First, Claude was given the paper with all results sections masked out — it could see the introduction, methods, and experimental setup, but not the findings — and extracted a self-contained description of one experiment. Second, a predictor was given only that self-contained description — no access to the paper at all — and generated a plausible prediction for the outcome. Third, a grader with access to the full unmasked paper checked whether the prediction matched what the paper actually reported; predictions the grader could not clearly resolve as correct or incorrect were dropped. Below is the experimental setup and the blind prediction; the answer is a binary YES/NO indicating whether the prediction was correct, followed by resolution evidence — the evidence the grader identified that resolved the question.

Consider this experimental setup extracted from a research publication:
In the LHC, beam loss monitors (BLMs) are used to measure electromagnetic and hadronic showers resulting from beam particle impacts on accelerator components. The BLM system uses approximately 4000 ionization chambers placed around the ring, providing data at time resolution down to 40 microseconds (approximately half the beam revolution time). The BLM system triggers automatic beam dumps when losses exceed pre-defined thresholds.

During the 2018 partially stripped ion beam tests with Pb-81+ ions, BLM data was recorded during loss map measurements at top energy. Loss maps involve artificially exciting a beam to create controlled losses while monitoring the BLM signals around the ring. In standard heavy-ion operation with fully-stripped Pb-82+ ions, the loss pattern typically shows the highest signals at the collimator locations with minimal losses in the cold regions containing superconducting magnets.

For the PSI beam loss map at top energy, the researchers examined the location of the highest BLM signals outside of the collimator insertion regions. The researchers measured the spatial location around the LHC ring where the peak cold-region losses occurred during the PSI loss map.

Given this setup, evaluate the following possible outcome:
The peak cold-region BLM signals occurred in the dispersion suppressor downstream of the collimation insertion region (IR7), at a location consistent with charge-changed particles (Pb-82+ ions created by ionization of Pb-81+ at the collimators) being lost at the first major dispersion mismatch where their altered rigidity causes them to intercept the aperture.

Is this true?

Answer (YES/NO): YES